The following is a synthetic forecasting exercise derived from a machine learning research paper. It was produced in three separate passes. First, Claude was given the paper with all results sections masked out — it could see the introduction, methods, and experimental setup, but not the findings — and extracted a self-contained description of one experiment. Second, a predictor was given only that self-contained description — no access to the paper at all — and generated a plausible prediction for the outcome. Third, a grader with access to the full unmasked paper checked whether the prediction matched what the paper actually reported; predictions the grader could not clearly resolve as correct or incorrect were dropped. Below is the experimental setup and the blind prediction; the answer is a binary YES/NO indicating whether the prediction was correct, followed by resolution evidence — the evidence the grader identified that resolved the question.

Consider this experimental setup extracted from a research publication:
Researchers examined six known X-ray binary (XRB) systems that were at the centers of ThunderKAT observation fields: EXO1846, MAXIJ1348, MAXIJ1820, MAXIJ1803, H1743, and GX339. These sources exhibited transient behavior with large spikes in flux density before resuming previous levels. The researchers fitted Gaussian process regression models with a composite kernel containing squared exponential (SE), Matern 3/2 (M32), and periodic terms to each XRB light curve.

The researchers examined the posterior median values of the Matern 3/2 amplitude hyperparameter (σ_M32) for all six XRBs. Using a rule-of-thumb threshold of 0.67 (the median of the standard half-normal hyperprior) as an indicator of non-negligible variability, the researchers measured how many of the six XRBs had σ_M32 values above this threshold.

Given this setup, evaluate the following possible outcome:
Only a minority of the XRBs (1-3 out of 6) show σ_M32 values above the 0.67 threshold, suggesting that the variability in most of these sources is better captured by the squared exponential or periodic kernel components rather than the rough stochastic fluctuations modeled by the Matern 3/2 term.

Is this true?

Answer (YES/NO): NO